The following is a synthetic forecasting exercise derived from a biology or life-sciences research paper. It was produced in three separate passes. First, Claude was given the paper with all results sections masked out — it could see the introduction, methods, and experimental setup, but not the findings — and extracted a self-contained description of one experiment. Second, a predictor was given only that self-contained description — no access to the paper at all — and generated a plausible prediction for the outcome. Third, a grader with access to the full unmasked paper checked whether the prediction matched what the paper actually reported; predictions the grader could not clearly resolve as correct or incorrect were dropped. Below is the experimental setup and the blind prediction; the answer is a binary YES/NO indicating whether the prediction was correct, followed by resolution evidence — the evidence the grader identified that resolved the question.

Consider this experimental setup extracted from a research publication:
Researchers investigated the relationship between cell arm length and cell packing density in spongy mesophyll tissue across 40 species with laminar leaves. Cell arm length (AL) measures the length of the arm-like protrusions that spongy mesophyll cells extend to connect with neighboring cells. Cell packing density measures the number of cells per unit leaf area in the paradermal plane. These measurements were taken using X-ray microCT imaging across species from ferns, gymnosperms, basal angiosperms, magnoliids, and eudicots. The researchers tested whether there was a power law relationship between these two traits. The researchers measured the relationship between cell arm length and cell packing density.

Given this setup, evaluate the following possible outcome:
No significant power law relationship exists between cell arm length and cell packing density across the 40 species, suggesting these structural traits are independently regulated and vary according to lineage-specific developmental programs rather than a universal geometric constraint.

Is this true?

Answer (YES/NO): NO